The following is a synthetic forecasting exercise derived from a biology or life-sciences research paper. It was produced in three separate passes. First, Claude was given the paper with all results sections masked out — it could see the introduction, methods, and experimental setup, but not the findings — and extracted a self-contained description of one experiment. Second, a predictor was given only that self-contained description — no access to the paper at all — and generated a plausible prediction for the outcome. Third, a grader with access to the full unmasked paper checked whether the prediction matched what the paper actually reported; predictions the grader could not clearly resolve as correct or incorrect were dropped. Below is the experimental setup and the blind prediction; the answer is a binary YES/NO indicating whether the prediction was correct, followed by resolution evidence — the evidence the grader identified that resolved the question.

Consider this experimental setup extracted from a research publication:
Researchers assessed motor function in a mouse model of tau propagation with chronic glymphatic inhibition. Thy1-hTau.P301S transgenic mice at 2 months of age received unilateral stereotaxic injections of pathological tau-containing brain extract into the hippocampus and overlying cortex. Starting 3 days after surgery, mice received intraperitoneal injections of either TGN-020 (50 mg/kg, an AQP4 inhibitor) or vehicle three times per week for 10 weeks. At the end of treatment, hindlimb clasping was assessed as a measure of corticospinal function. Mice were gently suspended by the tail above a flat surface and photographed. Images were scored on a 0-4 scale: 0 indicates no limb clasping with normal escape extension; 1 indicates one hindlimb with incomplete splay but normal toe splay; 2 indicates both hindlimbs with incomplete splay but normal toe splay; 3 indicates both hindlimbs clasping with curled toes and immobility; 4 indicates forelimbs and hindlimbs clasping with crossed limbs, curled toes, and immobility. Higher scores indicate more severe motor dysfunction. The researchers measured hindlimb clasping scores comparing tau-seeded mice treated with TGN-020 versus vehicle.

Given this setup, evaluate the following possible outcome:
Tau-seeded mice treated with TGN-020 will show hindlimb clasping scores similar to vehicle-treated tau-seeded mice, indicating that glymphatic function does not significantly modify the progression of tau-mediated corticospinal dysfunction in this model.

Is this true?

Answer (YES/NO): NO